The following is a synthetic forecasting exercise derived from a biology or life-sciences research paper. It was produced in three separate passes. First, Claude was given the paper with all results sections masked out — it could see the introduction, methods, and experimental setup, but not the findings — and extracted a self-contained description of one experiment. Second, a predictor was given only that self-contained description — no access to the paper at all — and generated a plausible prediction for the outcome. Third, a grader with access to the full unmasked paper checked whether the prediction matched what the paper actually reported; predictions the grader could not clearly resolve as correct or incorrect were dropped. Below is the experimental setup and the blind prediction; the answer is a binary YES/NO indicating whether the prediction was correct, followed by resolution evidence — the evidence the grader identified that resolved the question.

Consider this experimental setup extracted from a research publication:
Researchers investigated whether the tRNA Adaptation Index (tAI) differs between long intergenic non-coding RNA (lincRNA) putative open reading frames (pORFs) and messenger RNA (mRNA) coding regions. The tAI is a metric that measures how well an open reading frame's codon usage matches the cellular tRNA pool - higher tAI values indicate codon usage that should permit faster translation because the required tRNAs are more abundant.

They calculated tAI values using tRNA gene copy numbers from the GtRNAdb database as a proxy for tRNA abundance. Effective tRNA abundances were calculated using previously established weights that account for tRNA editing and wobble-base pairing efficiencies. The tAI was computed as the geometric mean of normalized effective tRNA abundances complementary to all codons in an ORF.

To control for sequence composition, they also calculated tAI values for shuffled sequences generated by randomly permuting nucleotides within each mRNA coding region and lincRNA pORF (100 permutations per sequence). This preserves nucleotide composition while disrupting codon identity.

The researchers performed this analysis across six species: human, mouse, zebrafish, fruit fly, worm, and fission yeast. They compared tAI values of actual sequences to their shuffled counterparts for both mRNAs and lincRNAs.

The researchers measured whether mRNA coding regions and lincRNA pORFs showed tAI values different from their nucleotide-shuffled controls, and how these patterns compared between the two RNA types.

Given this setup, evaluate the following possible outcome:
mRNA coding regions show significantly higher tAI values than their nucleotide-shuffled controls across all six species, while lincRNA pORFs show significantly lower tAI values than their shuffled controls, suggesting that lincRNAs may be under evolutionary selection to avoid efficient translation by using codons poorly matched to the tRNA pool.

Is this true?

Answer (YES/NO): NO